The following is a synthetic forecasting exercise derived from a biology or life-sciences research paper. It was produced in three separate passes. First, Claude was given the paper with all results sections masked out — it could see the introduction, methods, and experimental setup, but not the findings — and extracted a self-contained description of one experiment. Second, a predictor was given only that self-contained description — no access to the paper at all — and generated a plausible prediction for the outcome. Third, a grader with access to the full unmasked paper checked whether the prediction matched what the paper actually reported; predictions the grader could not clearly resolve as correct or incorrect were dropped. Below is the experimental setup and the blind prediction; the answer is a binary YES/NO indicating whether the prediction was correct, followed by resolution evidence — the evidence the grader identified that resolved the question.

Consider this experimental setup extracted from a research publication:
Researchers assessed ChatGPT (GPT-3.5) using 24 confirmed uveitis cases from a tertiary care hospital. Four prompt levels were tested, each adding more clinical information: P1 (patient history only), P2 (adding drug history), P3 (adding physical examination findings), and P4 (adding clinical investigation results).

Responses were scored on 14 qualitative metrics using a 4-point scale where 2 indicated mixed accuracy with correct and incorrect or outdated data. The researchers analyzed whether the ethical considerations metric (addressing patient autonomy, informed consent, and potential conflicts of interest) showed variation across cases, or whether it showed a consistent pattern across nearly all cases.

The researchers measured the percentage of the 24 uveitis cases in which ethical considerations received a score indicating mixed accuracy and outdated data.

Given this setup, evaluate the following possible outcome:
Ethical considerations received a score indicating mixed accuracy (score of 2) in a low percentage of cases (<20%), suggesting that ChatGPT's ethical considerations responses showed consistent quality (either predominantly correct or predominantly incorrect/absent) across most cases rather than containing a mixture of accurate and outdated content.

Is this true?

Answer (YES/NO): NO